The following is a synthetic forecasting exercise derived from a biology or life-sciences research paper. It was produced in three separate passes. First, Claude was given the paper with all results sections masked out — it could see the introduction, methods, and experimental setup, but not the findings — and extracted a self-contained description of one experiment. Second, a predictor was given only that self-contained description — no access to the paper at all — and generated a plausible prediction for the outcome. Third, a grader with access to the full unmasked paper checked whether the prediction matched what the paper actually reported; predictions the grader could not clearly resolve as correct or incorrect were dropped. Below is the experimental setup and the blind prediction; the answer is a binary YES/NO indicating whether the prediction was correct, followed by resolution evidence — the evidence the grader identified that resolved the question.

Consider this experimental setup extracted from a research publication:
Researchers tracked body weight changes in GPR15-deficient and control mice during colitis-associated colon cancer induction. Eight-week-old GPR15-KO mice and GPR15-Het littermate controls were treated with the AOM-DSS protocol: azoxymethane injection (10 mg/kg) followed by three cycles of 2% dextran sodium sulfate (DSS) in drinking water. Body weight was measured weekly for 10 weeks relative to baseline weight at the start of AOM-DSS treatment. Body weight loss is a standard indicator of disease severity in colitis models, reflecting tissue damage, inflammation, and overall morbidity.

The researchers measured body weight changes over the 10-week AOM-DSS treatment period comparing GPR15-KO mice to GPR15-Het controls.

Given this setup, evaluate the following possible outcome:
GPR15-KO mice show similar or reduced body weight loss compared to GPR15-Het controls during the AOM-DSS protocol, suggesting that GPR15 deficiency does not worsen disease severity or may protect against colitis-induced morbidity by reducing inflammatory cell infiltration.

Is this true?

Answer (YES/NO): NO